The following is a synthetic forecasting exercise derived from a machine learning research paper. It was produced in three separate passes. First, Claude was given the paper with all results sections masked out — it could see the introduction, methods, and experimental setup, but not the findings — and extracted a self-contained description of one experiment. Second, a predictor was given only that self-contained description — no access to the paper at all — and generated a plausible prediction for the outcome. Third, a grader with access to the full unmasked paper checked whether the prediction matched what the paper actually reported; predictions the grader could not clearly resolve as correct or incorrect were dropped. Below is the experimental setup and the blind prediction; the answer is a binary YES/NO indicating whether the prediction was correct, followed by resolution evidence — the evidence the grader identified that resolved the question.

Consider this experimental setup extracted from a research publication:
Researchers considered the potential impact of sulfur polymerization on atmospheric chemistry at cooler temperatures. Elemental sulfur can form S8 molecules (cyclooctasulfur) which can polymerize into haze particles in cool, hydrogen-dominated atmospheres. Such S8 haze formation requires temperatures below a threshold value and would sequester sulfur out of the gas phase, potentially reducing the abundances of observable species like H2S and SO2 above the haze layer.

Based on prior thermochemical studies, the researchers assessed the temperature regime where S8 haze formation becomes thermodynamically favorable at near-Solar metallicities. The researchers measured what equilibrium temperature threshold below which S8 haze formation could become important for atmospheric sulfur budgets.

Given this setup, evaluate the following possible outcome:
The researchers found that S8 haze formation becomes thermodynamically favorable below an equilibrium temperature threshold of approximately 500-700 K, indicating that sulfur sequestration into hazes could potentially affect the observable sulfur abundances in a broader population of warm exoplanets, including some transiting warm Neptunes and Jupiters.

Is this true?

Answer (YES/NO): YES